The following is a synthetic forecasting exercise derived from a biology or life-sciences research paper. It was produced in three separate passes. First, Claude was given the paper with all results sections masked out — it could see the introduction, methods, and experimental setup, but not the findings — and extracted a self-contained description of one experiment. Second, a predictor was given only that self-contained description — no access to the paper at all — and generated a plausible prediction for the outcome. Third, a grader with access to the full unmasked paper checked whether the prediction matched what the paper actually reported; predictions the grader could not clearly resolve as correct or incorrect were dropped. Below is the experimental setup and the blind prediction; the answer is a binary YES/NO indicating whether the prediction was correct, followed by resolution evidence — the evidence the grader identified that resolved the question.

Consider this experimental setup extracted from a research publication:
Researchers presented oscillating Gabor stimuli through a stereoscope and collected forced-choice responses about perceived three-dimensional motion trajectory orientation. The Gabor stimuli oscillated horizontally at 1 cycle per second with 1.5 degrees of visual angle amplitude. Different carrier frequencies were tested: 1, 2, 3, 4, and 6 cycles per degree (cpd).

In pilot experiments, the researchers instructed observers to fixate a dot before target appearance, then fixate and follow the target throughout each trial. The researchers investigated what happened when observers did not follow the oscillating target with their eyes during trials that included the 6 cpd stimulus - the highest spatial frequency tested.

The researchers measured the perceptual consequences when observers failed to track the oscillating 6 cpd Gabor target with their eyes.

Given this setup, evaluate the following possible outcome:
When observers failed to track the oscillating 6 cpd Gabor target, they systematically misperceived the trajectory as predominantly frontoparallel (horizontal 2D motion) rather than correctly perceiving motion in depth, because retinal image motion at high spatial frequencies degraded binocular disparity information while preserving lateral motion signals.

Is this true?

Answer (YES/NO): NO